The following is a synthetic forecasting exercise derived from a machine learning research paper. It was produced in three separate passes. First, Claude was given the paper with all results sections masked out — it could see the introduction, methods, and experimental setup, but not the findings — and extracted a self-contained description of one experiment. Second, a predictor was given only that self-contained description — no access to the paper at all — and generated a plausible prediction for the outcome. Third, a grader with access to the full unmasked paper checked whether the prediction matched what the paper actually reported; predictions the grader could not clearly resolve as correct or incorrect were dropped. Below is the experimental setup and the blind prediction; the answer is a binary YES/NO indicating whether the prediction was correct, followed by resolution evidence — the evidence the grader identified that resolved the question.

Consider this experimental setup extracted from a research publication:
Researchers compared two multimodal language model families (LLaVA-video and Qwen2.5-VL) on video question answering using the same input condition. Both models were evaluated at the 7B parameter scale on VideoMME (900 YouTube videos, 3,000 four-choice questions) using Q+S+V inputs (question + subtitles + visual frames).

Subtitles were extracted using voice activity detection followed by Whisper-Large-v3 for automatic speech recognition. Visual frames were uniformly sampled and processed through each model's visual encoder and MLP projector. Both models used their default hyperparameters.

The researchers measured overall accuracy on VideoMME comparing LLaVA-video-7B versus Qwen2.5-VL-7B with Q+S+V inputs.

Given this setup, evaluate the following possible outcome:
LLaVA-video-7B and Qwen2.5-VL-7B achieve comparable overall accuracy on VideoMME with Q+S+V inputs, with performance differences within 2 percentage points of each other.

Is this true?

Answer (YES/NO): YES